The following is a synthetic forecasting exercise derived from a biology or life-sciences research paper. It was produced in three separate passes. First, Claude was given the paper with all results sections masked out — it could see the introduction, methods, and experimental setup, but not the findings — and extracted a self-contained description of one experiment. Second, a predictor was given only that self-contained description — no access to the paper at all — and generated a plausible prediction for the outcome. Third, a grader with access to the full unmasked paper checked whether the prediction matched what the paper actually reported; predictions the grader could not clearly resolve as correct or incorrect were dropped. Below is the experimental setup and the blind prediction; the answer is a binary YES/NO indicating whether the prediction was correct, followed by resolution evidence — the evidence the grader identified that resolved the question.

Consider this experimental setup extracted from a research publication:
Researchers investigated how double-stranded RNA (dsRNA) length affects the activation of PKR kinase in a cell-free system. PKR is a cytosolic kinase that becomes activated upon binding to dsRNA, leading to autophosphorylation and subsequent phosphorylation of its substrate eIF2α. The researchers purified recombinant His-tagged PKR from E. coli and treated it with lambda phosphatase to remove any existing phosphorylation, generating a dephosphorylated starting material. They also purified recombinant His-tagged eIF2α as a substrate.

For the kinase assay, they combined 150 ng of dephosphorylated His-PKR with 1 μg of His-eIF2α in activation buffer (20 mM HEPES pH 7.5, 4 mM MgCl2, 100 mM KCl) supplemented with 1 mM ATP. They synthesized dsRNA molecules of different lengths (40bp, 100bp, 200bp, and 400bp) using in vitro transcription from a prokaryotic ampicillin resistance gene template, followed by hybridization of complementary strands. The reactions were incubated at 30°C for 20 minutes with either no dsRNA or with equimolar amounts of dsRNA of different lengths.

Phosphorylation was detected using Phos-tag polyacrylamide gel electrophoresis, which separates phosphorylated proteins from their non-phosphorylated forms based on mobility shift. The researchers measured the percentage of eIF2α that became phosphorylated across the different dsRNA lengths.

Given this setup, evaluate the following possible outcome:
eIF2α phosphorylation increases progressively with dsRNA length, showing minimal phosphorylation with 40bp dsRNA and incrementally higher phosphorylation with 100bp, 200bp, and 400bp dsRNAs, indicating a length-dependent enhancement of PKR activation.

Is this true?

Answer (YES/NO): NO